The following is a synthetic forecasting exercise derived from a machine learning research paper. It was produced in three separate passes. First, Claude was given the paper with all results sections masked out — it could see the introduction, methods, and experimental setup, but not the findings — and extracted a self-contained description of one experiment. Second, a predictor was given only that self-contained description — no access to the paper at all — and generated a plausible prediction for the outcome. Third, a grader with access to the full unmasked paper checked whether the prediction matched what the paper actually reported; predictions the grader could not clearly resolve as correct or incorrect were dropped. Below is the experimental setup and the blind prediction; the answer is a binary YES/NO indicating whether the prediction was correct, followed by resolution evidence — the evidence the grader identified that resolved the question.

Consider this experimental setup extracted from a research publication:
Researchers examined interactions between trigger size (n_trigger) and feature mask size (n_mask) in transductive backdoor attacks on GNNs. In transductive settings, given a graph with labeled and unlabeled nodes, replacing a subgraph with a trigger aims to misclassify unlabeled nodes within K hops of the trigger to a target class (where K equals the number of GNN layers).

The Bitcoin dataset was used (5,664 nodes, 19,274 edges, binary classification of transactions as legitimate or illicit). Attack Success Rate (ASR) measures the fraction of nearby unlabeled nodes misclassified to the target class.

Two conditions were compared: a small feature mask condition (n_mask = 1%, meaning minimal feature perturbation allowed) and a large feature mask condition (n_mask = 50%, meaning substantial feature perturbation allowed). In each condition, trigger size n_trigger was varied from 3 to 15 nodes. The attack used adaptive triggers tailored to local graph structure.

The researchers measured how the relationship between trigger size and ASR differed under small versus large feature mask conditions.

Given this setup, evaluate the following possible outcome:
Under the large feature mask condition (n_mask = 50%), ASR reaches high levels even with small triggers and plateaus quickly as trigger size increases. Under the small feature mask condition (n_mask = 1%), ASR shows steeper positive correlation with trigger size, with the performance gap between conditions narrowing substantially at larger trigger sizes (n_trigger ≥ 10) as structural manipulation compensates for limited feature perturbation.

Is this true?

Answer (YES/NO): NO